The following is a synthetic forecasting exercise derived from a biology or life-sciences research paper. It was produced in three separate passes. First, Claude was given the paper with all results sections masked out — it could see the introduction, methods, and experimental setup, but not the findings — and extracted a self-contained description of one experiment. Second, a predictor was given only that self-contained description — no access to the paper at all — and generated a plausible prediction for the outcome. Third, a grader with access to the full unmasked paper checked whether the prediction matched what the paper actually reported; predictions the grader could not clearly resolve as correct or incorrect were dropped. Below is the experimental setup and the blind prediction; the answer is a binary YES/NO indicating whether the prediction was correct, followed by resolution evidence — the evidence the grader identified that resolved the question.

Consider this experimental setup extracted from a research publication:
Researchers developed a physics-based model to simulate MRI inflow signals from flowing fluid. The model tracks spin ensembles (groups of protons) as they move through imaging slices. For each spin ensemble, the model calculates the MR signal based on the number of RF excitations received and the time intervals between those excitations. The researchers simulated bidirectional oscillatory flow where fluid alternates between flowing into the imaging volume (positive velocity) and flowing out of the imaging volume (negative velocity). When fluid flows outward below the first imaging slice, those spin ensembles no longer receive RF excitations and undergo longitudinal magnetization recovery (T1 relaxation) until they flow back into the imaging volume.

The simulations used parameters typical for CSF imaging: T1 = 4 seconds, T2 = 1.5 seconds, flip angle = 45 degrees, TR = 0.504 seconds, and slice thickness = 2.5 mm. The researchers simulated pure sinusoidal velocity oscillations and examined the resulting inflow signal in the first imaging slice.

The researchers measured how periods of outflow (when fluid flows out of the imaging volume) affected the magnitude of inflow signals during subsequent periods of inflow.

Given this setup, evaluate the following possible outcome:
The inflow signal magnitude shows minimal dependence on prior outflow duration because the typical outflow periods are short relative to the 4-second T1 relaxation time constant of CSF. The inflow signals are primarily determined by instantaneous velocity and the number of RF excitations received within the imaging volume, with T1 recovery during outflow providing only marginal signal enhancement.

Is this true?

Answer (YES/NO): NO